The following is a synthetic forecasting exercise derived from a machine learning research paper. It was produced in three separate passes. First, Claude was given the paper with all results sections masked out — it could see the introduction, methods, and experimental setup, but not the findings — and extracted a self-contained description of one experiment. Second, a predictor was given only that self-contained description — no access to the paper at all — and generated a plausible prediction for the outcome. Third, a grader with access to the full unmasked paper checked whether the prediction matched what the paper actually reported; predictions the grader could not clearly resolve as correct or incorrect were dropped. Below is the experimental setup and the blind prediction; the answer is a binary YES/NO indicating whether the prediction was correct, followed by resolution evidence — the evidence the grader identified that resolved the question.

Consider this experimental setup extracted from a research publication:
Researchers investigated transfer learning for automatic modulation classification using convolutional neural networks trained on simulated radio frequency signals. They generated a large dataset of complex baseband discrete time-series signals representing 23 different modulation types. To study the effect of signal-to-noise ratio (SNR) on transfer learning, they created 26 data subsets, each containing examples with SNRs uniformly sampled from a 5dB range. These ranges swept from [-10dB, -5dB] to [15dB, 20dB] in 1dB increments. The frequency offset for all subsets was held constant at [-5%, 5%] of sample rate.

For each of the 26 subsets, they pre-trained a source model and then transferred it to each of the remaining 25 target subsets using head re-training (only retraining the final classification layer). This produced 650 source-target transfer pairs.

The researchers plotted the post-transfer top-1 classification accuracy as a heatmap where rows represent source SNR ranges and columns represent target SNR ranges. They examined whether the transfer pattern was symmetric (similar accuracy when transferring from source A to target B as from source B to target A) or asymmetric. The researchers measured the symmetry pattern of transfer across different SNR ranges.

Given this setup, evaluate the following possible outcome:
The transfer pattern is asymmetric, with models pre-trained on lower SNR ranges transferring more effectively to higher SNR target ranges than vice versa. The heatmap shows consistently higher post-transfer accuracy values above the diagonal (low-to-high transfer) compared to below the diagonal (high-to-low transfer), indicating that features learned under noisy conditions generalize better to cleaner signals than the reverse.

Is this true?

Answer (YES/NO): YES